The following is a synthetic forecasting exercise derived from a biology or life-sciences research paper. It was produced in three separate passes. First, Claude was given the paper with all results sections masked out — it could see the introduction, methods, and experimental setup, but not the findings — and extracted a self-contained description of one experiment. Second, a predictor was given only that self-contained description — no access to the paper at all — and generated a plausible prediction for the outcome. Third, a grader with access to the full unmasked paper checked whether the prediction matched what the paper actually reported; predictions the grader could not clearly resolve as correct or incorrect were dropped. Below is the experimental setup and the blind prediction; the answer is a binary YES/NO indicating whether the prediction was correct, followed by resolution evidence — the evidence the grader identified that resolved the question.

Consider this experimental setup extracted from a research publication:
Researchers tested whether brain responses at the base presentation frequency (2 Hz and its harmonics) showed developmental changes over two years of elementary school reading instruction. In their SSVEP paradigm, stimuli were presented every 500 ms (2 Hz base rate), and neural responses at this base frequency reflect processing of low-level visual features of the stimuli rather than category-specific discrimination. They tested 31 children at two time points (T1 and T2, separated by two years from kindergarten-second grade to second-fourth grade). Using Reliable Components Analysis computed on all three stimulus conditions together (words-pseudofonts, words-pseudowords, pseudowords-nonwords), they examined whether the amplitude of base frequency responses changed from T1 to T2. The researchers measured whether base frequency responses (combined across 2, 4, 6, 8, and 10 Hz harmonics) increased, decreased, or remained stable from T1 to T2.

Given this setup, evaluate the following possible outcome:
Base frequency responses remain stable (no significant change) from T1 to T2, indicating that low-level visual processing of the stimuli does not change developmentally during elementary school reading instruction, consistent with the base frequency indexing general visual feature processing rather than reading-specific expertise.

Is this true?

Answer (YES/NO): YES